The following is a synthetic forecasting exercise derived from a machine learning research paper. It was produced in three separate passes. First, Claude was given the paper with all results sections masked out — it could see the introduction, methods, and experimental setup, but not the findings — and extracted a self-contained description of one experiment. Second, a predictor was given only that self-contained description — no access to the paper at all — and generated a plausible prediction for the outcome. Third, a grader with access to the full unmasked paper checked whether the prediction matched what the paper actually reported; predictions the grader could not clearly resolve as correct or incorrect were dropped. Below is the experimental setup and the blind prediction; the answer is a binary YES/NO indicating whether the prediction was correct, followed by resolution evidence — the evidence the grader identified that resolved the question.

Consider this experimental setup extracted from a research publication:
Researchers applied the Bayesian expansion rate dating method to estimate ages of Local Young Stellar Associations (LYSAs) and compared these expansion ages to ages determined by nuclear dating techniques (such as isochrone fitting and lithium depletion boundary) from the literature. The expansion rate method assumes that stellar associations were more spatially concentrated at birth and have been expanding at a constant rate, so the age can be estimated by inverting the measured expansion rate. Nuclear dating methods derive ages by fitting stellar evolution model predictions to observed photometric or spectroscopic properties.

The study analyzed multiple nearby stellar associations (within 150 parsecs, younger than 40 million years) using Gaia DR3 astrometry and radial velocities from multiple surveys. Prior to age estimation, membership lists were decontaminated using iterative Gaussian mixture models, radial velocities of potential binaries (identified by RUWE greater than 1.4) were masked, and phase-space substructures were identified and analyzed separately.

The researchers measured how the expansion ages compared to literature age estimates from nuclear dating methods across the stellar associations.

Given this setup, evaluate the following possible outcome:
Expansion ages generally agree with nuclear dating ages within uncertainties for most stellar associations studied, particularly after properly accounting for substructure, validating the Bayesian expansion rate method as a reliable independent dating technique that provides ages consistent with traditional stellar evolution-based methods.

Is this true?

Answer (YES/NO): YES